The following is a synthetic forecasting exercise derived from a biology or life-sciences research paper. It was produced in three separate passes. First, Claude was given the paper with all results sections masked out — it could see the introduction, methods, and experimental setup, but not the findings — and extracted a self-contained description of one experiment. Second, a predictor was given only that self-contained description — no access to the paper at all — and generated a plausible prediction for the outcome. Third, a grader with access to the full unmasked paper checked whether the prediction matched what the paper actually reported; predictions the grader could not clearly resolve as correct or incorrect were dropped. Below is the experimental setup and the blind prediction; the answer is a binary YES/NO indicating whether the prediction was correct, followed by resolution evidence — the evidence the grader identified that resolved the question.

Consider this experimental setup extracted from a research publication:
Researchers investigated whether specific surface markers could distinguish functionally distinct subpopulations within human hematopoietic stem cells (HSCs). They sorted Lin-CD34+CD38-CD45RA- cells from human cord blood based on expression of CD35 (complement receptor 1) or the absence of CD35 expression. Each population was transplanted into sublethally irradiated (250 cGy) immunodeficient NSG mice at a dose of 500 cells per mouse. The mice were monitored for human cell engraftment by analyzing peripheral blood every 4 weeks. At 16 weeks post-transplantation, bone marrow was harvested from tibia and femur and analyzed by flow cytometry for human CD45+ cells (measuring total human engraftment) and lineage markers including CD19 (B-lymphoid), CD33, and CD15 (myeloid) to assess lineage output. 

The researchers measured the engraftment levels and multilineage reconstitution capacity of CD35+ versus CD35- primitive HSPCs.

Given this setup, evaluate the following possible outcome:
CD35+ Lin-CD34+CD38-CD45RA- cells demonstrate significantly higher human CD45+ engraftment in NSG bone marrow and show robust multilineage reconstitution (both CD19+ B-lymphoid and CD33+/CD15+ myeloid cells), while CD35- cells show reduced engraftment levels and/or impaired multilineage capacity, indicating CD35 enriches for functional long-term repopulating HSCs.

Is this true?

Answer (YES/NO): YES